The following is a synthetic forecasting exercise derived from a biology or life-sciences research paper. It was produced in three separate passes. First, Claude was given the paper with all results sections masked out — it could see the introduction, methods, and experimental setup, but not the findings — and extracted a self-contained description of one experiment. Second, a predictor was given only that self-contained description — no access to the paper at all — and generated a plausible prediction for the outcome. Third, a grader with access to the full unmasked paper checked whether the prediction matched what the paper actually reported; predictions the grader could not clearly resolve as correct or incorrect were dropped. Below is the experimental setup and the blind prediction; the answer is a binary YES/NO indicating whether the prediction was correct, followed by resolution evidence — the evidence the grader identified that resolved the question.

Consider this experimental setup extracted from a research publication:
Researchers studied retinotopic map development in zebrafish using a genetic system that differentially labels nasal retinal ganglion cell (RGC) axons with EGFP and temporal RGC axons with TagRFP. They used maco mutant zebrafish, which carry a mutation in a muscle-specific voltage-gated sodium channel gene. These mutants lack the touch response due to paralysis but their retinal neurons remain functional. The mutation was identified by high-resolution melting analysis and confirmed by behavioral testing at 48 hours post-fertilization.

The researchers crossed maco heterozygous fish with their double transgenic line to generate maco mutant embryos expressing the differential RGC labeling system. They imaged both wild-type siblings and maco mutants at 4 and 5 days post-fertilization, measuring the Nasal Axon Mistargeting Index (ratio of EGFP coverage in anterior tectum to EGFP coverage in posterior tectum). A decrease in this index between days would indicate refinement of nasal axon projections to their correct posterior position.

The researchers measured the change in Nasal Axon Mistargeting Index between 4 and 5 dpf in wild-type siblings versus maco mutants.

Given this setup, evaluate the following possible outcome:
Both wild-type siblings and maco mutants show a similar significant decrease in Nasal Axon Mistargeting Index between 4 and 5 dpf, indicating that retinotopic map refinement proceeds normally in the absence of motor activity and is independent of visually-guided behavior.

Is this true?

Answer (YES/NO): NO